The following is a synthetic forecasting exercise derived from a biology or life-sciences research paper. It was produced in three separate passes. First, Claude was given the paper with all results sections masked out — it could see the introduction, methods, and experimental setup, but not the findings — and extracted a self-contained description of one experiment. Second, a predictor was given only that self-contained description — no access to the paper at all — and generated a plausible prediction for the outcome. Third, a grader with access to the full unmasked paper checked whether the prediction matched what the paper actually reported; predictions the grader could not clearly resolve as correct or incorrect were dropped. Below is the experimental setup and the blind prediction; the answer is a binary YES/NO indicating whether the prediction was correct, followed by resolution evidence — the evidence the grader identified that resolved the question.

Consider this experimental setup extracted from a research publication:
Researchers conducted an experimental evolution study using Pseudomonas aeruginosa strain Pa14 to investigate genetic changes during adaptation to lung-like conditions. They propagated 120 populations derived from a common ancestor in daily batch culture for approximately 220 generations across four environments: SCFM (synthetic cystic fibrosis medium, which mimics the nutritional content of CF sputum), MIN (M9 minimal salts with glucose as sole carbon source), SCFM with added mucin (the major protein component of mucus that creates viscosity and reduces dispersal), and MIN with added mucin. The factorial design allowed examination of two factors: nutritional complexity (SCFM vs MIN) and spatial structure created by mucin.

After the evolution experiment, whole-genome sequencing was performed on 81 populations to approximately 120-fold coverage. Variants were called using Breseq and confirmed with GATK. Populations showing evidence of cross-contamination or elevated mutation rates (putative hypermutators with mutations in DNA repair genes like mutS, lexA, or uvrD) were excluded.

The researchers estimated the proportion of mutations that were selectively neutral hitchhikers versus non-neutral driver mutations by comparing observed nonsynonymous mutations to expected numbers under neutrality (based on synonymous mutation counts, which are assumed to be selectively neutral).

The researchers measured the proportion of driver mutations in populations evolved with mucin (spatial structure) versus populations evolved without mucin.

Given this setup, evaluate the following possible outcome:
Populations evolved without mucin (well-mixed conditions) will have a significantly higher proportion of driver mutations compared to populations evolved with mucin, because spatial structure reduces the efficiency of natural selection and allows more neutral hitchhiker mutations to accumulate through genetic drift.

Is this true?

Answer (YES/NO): YES